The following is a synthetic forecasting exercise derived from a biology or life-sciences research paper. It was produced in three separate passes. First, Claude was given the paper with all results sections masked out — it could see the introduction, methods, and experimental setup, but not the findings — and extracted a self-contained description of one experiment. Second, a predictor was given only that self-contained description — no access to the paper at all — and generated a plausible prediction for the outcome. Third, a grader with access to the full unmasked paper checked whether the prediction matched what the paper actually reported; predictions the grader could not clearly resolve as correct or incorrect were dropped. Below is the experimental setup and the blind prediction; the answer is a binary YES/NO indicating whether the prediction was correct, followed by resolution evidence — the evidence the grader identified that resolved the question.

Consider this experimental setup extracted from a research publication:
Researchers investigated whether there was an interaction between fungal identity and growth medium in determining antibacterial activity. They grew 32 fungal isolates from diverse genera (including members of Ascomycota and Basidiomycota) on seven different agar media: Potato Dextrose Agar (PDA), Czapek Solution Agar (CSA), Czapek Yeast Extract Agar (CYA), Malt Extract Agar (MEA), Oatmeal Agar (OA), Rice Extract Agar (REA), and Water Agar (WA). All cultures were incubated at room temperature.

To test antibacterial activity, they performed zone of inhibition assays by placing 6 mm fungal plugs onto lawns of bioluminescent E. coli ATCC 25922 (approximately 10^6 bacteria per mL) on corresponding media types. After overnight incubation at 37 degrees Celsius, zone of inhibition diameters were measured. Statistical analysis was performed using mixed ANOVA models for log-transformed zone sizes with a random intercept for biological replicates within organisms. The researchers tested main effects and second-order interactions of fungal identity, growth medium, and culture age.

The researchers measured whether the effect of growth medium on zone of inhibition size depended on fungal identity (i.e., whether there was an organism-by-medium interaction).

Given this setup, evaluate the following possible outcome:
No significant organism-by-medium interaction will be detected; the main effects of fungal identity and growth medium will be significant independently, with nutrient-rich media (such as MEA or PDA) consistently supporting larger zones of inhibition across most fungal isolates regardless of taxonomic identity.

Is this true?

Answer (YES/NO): NO